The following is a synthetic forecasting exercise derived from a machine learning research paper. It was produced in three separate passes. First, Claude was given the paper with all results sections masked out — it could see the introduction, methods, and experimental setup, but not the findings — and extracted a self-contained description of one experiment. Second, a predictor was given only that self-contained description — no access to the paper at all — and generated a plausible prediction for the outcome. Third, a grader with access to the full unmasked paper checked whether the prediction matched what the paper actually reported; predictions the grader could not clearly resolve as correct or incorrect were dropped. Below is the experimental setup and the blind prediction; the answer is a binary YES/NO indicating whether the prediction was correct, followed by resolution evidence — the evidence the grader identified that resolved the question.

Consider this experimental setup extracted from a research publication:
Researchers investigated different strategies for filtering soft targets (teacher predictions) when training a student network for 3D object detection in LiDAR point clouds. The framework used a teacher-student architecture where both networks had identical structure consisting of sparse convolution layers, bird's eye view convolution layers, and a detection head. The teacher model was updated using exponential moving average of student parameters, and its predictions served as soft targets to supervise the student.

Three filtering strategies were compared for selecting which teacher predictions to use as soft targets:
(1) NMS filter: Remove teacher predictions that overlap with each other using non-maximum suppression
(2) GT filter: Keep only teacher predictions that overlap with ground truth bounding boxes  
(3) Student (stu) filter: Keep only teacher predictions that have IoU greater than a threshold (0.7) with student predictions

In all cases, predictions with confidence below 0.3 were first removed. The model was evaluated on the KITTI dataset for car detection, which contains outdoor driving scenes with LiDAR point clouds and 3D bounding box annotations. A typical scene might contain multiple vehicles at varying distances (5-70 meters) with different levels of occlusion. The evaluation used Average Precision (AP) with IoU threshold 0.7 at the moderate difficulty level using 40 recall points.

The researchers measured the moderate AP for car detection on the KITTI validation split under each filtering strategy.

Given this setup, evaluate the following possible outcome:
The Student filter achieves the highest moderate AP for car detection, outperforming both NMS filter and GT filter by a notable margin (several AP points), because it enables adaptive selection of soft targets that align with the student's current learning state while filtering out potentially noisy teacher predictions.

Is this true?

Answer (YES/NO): NO